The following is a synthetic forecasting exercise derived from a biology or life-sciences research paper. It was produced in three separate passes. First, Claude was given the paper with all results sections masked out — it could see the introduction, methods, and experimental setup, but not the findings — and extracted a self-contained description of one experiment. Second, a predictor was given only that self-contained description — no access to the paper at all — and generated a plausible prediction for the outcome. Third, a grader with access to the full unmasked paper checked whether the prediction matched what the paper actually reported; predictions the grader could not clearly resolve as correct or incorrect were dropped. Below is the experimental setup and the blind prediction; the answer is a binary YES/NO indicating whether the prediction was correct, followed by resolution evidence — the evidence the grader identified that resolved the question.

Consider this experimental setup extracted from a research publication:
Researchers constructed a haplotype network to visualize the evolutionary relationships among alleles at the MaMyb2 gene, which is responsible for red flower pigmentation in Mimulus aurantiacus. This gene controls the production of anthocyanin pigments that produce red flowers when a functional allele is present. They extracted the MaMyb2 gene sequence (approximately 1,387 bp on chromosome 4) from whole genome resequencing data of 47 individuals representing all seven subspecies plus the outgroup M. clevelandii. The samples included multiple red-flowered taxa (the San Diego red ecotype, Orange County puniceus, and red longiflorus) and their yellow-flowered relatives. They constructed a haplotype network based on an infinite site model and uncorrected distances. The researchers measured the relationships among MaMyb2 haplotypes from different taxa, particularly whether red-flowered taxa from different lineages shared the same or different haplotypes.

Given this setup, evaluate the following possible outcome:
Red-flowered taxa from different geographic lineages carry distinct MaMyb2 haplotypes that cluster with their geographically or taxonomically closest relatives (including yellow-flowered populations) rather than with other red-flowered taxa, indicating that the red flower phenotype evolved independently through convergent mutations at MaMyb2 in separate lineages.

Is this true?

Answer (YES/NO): NO